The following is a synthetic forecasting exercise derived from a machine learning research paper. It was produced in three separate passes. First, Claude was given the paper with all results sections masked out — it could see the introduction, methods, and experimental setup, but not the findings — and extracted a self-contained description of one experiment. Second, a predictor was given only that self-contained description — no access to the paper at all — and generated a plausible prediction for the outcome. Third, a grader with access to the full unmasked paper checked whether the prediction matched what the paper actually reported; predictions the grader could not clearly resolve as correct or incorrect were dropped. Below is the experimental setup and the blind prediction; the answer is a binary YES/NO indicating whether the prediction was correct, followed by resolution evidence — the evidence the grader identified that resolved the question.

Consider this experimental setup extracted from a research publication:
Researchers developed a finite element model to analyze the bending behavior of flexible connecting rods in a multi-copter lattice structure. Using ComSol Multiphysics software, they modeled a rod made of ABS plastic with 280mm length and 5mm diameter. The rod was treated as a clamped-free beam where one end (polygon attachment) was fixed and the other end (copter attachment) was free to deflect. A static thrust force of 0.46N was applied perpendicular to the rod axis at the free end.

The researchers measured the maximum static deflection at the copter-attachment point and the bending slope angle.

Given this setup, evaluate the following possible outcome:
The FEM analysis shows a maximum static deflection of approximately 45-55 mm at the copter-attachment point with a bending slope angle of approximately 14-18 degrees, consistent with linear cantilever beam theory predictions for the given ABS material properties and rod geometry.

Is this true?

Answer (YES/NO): NO